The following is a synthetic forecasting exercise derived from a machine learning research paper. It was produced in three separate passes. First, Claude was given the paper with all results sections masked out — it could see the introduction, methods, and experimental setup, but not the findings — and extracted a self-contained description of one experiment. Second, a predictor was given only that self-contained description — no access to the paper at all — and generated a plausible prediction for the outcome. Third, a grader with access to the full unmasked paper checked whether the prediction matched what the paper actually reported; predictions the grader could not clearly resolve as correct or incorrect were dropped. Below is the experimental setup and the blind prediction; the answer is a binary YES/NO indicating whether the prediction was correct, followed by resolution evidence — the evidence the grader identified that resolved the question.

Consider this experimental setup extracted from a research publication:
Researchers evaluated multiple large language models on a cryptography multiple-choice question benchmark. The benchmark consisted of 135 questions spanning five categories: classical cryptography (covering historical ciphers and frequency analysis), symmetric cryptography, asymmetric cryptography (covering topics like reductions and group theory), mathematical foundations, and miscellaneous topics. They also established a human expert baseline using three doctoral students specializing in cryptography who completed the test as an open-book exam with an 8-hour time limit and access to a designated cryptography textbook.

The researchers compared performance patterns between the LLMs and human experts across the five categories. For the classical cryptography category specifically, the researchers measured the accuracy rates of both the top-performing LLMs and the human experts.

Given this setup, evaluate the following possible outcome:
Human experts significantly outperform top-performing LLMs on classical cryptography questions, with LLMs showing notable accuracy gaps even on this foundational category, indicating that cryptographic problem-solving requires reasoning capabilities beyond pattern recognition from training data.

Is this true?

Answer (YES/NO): NO